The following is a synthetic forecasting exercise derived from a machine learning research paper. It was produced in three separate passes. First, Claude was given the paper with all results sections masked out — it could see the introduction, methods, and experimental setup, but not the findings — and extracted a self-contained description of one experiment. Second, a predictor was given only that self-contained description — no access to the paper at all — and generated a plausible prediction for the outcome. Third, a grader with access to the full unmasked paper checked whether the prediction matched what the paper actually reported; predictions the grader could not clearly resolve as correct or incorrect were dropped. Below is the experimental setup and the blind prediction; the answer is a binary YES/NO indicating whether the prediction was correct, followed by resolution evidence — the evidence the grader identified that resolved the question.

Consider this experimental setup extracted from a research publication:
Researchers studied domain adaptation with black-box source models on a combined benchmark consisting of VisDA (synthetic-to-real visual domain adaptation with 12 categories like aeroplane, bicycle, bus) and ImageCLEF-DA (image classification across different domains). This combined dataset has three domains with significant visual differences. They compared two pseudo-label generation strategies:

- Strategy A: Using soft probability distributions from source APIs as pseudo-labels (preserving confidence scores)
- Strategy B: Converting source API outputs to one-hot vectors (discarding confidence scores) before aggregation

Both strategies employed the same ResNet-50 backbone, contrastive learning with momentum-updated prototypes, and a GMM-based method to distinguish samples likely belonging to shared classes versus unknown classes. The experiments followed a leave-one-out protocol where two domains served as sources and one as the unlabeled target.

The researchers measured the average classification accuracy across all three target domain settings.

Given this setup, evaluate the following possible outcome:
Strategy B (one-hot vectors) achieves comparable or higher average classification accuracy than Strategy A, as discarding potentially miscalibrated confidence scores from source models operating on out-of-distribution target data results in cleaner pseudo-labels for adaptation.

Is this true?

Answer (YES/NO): YES